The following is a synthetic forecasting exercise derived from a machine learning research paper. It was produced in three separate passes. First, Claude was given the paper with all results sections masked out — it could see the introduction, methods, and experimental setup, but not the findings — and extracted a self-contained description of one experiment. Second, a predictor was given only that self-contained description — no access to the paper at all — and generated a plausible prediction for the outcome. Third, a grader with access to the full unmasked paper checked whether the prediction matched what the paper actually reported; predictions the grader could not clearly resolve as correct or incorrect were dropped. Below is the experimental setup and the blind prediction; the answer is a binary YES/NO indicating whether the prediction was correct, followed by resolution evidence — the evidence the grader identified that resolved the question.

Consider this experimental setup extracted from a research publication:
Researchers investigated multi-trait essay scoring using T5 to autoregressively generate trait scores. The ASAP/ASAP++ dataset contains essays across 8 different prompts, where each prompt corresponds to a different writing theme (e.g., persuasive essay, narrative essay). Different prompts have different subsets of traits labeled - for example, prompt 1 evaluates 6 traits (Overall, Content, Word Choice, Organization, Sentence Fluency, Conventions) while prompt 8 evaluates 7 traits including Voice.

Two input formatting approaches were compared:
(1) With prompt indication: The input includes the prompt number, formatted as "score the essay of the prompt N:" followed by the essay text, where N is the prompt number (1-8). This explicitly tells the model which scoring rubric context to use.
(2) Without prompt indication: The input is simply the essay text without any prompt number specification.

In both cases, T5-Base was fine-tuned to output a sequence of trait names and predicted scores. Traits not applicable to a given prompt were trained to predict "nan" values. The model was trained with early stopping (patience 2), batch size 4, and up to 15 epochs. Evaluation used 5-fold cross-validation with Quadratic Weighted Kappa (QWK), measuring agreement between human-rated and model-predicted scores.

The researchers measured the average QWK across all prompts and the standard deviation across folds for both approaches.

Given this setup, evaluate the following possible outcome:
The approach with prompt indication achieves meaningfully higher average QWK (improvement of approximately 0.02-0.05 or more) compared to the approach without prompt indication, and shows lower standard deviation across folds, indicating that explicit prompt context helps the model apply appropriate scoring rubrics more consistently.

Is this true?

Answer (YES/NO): YES